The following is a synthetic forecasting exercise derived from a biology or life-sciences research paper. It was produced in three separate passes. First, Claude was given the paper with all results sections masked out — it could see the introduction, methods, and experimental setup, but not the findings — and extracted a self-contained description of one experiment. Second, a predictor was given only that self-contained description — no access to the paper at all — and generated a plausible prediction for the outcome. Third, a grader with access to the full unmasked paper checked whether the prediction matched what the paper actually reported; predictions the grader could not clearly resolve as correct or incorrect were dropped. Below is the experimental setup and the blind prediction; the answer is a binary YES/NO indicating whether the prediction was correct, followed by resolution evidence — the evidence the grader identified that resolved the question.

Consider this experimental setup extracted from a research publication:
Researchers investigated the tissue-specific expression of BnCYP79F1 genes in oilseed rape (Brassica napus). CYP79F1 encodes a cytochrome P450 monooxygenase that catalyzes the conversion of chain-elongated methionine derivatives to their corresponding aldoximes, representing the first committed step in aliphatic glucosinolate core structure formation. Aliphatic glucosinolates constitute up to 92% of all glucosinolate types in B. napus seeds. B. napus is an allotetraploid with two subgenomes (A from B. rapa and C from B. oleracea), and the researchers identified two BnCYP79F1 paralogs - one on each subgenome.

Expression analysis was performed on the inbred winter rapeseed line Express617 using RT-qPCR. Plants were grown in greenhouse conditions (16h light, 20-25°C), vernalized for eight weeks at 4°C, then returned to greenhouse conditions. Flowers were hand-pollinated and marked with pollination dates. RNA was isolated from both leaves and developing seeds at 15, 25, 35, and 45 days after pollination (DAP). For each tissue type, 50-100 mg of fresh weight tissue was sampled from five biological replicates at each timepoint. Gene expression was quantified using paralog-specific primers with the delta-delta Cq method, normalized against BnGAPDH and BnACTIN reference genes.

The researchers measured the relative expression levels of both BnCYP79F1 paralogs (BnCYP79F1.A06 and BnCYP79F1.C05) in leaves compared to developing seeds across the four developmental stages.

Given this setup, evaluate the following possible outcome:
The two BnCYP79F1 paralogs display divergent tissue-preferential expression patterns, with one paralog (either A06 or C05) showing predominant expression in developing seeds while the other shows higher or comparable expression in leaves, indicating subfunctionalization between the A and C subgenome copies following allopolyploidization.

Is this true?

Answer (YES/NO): NO